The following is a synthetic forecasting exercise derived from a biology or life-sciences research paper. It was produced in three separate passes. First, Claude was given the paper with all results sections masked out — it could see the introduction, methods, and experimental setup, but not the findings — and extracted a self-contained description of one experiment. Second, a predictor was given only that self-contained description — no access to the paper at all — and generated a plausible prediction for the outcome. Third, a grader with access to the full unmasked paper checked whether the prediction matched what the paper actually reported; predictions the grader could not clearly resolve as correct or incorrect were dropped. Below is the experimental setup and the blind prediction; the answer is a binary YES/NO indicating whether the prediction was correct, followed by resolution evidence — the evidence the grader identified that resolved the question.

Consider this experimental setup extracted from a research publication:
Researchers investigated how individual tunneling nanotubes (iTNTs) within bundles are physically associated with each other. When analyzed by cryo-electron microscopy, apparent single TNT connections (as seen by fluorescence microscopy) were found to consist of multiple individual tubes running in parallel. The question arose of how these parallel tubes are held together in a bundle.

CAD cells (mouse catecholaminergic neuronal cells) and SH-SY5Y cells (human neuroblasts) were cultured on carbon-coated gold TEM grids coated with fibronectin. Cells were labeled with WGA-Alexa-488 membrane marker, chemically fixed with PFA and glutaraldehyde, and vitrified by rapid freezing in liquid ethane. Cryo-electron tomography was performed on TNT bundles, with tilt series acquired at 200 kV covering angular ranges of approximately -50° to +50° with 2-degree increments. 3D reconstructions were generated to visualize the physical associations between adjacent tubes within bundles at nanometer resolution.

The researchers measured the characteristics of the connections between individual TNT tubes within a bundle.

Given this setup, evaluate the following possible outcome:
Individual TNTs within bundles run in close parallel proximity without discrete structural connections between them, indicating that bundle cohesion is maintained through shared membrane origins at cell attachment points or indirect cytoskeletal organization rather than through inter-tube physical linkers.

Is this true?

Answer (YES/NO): NO